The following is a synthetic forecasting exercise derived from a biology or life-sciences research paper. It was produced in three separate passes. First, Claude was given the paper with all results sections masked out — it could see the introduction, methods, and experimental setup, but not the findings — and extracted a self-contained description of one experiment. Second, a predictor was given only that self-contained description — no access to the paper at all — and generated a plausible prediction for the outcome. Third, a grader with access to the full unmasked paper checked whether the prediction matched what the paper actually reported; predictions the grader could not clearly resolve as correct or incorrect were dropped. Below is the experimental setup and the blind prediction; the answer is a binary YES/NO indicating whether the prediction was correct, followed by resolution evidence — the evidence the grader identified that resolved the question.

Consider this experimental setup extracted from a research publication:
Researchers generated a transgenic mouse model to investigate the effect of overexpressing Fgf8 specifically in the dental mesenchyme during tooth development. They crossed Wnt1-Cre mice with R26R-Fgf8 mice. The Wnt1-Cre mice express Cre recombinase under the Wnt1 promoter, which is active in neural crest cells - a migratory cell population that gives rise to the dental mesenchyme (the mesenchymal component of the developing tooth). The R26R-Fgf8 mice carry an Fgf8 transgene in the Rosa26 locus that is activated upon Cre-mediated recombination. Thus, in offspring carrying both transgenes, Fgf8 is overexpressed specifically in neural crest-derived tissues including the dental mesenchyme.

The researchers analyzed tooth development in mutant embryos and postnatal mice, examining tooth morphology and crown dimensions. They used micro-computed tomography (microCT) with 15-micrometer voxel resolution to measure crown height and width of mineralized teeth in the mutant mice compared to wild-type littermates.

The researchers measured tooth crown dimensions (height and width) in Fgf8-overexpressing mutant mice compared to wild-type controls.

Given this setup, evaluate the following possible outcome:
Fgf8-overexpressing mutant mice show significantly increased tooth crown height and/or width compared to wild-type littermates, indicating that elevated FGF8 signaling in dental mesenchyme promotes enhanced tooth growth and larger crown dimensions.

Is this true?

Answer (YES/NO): YES